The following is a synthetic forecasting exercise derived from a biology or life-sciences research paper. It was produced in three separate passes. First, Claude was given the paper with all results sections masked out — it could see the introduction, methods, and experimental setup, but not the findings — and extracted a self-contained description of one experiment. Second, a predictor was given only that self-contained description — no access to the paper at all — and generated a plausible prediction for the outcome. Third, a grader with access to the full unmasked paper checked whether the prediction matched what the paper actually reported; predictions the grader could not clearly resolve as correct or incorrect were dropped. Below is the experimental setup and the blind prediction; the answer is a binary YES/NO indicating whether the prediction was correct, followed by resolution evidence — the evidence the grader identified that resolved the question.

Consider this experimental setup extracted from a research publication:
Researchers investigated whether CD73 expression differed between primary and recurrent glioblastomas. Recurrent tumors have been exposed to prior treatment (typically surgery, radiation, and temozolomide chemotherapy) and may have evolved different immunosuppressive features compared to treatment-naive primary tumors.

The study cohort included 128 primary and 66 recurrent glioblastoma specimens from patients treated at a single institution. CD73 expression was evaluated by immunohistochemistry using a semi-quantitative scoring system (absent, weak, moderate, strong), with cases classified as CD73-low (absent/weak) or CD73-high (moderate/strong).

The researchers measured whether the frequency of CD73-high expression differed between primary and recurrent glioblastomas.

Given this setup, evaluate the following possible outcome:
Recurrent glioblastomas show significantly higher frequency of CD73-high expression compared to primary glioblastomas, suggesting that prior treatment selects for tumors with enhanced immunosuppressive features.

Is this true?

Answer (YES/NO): NO